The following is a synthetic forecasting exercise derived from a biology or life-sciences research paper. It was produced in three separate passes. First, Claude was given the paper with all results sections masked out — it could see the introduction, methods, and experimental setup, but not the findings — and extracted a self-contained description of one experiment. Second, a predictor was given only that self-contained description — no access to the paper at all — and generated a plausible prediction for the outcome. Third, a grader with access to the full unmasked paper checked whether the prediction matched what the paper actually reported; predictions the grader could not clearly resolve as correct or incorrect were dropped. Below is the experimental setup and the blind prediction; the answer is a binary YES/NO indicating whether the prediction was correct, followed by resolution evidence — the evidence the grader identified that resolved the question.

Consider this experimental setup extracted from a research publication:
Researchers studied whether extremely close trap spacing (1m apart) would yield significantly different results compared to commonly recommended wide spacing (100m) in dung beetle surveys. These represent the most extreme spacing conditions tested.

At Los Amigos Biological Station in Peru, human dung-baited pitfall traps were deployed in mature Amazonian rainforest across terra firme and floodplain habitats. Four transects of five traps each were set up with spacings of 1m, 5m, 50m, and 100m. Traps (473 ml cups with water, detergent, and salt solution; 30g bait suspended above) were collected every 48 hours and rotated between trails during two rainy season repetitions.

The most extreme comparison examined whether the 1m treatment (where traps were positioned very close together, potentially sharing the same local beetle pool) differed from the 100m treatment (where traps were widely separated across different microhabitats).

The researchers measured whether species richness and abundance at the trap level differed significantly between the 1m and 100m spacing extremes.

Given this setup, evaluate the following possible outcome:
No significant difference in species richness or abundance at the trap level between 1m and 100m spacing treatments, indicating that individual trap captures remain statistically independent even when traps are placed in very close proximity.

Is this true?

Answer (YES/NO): YES